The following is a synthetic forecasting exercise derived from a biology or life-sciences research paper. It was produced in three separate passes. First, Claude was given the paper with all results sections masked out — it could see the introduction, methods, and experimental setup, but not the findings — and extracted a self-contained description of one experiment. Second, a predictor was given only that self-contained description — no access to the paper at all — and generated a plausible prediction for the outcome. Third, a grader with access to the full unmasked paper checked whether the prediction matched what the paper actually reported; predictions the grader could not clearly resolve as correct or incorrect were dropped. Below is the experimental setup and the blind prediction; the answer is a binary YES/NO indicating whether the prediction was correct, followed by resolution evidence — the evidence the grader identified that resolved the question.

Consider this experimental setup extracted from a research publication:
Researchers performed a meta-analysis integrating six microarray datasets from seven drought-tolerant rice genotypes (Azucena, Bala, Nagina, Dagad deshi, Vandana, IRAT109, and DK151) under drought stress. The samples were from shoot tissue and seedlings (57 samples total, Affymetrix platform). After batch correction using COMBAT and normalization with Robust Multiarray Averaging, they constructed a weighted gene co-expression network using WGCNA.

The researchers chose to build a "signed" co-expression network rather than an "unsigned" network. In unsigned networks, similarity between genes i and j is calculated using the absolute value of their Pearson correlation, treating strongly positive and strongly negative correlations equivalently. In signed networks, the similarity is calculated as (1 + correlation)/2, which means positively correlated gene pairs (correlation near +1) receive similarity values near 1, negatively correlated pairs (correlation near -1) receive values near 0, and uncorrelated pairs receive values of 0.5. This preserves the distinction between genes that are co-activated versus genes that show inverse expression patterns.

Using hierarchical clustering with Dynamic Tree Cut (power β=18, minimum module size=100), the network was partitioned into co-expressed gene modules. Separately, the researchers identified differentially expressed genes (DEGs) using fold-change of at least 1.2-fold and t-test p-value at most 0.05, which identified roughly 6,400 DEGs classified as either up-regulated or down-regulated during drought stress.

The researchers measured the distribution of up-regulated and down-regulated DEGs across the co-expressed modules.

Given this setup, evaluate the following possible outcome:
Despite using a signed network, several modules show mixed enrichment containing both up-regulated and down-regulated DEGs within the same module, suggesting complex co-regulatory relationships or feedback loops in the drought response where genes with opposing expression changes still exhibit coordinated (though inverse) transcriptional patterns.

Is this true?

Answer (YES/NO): NO